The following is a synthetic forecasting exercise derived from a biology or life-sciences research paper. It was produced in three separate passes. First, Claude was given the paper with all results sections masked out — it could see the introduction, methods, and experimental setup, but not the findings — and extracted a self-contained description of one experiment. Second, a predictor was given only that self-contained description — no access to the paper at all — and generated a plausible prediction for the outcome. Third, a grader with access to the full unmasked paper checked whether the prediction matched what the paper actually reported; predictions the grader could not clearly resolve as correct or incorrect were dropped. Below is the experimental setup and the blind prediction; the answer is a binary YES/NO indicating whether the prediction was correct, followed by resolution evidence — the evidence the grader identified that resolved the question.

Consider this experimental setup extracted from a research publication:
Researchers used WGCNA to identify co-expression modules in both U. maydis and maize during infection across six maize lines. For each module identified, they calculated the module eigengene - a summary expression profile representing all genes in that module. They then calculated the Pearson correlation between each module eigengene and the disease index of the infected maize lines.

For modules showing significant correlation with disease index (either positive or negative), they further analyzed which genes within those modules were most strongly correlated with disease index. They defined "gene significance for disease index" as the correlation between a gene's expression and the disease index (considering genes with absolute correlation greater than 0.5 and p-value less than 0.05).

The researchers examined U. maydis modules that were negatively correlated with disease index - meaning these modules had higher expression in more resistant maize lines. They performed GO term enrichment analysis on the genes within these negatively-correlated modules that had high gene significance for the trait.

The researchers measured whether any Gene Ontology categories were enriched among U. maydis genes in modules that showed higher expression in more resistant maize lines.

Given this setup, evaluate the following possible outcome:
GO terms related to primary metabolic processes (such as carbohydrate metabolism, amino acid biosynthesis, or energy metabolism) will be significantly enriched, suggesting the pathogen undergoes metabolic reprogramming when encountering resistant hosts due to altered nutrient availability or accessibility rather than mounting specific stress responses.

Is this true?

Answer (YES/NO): YES